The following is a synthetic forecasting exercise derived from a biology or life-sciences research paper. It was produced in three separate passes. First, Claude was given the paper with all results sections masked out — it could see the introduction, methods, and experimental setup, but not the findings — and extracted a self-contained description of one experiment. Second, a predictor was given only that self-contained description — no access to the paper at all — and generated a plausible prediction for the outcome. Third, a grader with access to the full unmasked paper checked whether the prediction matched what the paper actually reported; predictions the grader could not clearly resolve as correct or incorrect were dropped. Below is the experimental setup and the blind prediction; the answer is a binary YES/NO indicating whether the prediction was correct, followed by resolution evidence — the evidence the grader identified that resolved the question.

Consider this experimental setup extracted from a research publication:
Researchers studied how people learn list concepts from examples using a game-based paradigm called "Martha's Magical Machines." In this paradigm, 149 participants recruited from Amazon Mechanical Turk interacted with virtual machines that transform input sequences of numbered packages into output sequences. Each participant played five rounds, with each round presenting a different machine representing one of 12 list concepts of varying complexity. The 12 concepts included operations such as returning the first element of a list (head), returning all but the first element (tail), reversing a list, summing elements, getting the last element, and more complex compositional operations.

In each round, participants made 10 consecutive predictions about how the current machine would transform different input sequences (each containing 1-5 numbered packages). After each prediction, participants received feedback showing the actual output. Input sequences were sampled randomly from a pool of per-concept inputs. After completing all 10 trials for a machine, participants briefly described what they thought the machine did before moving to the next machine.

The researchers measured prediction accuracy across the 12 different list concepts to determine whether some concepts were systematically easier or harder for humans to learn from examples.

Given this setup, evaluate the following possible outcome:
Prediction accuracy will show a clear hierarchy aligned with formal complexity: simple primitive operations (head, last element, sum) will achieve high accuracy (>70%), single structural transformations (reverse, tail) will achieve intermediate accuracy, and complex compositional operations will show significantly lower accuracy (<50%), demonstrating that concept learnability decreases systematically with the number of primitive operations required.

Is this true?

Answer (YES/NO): NO